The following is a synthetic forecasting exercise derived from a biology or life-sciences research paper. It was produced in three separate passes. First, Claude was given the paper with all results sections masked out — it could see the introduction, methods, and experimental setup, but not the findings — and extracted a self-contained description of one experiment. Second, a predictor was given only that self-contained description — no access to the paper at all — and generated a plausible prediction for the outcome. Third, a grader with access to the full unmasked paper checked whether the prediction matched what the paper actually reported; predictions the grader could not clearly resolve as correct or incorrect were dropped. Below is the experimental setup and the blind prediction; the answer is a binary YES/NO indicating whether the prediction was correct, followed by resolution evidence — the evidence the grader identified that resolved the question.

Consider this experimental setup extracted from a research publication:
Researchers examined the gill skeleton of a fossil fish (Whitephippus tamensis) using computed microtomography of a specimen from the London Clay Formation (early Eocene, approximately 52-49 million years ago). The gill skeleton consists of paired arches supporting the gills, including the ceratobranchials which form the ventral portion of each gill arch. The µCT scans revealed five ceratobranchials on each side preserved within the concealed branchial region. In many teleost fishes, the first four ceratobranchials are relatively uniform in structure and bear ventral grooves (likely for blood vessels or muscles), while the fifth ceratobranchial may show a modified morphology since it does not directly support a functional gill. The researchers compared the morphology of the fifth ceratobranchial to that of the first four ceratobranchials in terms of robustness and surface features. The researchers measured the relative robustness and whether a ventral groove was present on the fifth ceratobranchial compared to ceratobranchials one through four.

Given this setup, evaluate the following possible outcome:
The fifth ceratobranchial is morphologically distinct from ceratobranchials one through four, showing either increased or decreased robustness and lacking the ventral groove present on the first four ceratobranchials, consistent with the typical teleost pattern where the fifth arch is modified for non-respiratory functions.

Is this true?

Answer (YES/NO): YES